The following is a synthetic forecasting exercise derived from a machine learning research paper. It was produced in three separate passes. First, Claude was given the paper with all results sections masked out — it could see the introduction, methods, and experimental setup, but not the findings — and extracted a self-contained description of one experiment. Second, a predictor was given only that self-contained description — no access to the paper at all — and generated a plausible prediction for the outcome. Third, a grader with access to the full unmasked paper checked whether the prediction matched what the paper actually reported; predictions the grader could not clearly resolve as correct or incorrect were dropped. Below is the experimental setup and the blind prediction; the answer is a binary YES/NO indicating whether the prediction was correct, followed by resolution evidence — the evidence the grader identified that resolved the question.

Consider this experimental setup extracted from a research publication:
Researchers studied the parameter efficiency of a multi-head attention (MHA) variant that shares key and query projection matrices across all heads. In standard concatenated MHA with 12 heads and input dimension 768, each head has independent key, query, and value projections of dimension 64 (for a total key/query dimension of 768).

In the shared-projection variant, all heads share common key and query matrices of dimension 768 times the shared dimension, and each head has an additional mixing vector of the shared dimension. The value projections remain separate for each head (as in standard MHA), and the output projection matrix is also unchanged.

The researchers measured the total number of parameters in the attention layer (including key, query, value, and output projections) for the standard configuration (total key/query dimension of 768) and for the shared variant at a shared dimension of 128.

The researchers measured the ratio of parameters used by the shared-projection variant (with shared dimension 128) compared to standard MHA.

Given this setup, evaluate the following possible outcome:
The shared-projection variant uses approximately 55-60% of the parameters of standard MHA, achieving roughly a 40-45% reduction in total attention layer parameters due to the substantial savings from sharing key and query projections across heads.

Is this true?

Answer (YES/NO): YES